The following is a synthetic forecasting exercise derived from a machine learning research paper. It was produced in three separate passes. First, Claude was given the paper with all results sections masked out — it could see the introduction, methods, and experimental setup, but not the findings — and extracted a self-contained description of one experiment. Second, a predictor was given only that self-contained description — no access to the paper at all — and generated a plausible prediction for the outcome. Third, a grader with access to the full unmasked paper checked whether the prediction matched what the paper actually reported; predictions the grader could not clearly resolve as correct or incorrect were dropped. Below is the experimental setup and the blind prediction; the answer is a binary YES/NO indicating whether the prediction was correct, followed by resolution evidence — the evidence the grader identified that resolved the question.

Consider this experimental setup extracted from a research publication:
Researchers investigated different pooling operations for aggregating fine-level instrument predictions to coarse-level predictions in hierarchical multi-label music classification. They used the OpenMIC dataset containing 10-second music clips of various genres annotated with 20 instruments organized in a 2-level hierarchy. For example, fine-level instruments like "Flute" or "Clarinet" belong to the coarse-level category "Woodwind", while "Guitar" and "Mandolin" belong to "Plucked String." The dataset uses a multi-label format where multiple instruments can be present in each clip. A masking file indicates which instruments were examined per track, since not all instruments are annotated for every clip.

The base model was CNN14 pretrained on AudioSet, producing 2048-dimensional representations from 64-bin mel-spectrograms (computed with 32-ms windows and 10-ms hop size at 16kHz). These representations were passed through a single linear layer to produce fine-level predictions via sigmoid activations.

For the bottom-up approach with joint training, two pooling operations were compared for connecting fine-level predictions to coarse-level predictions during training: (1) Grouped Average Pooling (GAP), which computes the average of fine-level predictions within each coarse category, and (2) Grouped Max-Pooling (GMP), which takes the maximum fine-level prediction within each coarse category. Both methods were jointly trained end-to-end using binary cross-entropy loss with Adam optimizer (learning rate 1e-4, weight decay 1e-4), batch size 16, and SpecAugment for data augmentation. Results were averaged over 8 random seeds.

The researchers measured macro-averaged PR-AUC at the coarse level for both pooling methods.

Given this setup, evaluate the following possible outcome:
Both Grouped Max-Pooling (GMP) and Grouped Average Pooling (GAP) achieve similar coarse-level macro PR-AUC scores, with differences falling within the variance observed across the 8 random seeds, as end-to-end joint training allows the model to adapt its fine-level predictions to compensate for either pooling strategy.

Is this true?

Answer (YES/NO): NO